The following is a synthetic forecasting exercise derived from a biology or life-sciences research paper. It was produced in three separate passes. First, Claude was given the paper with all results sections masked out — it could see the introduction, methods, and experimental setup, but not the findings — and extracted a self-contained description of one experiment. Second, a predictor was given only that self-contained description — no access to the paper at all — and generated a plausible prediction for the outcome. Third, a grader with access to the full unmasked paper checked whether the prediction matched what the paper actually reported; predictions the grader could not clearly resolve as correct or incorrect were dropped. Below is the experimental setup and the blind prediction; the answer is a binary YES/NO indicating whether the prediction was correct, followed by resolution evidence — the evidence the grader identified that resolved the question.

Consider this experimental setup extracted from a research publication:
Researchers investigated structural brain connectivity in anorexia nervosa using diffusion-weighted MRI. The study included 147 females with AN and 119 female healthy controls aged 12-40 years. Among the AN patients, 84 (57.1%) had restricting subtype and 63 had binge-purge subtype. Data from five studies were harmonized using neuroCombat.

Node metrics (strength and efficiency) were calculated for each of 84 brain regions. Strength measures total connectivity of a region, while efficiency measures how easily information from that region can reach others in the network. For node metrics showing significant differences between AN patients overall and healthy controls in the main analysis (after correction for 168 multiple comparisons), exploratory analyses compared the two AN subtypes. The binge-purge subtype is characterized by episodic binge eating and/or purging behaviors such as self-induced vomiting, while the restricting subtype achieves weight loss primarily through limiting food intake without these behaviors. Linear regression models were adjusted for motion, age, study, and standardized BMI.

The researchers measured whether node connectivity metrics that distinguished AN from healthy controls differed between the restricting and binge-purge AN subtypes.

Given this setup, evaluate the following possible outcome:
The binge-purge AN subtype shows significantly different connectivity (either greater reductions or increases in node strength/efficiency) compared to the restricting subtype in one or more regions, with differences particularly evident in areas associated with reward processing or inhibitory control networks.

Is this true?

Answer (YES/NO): NO